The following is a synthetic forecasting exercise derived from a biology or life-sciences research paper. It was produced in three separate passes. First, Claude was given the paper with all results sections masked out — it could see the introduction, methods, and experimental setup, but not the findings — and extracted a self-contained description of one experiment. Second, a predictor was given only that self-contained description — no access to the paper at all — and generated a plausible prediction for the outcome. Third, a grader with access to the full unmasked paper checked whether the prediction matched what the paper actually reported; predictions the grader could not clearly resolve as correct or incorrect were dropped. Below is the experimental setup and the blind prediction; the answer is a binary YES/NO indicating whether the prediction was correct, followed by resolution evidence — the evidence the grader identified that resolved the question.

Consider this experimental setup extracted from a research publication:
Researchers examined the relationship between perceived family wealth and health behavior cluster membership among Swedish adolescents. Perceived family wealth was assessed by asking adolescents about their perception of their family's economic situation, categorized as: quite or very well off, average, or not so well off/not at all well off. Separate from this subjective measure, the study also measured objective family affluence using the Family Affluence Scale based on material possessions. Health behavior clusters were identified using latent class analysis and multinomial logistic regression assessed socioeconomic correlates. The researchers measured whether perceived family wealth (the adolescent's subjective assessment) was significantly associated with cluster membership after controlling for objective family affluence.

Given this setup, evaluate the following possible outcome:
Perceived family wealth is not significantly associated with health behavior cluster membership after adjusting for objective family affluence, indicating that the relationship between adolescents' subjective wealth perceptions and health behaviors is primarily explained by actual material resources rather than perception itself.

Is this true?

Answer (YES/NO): NO